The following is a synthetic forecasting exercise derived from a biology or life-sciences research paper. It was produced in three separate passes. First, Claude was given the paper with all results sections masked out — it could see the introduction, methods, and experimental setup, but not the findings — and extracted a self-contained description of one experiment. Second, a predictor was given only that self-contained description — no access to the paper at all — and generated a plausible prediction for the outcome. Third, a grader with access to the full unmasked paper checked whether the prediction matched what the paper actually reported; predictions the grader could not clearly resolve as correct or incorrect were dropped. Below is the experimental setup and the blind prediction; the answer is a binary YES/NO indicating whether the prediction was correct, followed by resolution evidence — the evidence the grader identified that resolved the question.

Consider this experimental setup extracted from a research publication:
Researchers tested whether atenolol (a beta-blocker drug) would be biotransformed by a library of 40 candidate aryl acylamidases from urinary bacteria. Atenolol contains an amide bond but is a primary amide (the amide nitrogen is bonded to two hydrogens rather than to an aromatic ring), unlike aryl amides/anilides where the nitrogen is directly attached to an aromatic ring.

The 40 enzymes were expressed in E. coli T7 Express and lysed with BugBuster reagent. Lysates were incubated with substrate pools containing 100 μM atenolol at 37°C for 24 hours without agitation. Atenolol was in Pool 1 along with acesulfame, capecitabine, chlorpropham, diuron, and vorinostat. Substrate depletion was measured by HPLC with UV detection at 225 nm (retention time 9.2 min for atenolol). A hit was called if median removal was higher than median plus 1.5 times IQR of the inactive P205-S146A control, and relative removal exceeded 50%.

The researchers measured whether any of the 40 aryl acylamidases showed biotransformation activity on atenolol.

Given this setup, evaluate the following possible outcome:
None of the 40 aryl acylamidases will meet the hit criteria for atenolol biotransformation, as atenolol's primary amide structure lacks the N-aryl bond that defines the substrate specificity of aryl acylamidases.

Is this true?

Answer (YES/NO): YES